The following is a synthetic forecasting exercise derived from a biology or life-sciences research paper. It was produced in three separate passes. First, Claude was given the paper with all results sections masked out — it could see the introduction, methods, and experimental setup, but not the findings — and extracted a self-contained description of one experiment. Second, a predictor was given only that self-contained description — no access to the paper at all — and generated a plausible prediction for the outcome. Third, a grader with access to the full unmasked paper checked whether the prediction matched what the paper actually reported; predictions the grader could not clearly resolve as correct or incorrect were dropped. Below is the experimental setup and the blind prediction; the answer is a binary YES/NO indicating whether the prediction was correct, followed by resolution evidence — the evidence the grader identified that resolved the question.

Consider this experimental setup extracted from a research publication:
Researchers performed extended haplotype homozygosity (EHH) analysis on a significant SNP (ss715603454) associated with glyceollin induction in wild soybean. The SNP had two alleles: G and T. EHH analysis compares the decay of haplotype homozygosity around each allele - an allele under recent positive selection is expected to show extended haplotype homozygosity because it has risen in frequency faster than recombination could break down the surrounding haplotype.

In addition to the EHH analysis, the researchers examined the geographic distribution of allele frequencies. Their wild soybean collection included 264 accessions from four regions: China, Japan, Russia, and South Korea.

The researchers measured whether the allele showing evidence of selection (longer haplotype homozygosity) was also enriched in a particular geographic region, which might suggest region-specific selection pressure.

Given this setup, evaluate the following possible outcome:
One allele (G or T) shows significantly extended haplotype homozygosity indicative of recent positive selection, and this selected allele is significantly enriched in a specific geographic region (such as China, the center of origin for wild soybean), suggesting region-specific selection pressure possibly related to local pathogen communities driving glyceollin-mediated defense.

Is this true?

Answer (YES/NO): NO